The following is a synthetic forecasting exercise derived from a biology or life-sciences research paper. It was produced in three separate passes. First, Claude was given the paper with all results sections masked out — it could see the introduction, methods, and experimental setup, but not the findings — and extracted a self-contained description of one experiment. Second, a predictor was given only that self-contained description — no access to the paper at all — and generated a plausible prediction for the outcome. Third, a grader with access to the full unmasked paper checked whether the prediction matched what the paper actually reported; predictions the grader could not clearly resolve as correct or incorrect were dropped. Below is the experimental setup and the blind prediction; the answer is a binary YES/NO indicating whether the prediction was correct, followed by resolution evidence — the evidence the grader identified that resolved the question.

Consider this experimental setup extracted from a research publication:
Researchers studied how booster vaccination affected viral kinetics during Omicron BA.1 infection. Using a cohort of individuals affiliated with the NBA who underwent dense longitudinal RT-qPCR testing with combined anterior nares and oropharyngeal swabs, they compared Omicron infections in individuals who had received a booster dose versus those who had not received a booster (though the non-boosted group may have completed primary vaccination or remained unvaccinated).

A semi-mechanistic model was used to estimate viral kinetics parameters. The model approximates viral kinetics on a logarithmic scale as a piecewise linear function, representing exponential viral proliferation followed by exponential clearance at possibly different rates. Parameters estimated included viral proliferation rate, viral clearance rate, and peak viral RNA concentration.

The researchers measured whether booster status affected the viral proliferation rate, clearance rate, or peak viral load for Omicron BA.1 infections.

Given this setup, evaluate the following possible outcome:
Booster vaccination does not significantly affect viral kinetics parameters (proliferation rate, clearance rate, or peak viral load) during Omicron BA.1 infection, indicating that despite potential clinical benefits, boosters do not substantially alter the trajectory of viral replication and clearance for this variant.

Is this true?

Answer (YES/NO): NO